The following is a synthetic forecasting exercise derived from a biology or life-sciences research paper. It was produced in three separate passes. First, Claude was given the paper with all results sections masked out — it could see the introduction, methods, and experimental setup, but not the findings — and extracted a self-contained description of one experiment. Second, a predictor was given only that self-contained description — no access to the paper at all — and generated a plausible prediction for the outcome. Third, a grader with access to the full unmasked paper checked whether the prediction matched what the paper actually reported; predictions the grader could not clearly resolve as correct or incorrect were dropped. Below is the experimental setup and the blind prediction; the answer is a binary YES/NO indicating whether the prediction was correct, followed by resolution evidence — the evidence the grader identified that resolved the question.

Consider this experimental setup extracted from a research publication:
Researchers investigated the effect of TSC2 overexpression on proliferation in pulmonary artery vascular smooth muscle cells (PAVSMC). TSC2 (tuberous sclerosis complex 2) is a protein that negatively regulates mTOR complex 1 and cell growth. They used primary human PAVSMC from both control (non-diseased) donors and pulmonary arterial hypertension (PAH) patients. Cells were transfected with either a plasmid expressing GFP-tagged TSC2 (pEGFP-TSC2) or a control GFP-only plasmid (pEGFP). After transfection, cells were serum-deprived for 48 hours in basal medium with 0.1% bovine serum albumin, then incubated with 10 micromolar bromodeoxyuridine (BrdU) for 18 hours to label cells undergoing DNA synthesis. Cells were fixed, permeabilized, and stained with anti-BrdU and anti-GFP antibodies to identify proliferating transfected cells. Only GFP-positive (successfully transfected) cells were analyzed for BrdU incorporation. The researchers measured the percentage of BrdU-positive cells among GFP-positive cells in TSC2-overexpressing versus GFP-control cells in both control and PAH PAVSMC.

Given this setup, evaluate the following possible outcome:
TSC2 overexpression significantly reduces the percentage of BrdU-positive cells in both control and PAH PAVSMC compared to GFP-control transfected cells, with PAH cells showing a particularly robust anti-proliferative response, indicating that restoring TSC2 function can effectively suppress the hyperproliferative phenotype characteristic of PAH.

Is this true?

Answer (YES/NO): NO